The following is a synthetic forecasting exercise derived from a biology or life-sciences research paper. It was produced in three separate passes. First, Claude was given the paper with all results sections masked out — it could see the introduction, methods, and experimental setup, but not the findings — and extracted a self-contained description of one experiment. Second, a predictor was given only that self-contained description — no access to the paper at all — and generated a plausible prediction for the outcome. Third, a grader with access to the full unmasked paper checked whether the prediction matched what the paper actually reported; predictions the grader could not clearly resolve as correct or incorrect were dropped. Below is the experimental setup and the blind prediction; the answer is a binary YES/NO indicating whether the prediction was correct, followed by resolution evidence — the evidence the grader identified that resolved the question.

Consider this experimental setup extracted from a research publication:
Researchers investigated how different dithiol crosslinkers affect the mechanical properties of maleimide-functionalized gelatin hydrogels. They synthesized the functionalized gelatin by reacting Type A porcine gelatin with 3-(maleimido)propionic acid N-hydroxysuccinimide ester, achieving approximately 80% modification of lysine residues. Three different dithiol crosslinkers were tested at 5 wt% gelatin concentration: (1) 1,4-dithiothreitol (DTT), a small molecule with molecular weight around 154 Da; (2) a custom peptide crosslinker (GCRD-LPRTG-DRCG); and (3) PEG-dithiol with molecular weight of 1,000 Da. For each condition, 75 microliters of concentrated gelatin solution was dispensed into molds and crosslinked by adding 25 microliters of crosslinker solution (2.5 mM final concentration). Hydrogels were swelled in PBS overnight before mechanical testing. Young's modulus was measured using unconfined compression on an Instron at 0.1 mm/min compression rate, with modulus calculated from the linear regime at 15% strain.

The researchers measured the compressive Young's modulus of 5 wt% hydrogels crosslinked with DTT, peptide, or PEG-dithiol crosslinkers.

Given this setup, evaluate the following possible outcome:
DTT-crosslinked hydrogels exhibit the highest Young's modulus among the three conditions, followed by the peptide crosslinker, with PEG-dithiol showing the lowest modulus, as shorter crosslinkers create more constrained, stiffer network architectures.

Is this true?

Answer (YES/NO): NO